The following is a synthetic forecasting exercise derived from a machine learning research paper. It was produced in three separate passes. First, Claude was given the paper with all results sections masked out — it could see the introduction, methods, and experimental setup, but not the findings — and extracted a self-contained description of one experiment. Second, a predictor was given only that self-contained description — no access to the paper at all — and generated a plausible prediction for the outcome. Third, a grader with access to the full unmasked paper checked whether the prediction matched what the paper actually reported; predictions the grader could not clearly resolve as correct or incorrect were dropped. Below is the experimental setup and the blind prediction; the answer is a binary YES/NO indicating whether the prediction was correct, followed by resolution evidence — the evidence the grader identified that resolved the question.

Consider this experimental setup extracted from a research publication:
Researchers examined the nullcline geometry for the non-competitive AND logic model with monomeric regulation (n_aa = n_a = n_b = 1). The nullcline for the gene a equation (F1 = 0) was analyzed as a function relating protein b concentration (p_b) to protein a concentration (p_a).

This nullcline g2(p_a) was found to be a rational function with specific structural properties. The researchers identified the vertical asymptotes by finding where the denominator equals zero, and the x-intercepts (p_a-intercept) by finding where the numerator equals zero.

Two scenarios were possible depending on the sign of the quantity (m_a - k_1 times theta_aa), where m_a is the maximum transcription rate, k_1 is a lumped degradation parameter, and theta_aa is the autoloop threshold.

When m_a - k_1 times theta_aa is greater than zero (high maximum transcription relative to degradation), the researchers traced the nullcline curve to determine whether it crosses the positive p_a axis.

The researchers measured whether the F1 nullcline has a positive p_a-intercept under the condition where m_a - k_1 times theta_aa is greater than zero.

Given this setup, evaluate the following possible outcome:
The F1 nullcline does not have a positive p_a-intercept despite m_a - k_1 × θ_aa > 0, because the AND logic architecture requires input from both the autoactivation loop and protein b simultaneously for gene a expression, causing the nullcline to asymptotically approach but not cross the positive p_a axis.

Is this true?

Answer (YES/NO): YES